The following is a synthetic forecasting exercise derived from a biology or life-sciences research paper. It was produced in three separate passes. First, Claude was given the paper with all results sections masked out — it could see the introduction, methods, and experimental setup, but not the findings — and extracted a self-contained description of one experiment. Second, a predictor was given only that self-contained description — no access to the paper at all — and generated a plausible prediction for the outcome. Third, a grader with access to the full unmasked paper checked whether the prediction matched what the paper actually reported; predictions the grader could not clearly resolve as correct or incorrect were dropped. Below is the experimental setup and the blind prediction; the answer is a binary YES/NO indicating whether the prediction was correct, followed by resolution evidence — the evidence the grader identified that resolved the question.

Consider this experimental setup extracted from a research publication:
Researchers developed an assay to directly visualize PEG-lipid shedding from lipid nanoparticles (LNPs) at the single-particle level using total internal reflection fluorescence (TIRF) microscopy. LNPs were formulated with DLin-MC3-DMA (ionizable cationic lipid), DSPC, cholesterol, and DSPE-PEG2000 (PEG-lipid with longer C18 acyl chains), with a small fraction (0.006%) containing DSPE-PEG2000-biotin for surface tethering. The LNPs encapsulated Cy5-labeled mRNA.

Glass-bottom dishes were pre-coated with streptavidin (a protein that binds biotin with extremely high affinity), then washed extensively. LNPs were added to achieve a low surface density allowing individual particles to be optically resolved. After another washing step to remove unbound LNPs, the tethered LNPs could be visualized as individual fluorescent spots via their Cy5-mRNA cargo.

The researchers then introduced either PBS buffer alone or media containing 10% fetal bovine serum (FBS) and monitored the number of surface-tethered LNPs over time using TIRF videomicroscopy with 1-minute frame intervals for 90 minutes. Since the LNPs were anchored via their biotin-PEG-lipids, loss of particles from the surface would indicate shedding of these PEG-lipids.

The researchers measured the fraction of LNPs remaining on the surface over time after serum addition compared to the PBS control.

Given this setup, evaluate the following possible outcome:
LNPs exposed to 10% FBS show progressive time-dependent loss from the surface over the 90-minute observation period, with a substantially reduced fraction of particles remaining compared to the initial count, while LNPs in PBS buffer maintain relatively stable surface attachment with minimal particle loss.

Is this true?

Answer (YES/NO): YES